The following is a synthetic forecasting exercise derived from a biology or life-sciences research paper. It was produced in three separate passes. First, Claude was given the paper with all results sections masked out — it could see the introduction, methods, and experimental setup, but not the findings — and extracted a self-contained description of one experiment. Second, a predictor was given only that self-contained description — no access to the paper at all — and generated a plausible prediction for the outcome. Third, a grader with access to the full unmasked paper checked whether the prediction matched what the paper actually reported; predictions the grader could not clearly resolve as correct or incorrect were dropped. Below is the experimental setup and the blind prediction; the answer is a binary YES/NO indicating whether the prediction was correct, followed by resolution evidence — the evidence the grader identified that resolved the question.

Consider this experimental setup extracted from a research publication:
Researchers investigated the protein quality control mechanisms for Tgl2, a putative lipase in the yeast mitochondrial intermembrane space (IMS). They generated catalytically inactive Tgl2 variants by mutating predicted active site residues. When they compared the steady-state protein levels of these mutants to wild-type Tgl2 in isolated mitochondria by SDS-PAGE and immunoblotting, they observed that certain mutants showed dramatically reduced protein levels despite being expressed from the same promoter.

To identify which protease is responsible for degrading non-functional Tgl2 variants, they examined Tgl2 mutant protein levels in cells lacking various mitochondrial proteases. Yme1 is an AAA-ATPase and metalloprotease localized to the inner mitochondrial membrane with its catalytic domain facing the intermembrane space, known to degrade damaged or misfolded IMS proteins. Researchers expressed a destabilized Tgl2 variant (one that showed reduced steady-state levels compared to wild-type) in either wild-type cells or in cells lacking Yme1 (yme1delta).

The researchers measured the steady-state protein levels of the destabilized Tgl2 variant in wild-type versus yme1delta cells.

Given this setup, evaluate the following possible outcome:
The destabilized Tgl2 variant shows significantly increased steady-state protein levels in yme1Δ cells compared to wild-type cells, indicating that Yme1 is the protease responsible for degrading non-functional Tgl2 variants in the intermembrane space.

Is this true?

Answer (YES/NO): YES